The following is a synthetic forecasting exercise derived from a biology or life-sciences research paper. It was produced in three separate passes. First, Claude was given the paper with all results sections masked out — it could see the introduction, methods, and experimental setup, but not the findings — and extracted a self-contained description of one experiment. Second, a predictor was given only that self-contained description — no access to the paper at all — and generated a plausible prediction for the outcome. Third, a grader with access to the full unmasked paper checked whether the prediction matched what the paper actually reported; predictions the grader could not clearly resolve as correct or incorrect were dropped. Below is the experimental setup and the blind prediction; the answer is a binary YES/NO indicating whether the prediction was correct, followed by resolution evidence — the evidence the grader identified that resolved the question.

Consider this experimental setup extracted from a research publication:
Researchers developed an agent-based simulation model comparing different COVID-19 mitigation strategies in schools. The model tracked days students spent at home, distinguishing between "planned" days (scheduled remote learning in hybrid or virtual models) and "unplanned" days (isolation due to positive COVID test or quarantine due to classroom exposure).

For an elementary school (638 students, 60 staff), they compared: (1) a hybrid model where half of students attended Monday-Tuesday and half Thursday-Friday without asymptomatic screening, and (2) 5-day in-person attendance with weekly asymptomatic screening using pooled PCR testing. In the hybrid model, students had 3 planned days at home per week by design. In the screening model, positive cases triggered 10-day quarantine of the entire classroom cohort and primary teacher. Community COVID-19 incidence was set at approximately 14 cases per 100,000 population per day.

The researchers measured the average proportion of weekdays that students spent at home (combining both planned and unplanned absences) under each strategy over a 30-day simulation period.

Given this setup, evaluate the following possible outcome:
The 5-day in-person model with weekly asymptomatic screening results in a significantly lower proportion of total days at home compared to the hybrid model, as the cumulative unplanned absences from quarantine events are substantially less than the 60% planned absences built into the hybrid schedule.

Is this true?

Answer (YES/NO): YES